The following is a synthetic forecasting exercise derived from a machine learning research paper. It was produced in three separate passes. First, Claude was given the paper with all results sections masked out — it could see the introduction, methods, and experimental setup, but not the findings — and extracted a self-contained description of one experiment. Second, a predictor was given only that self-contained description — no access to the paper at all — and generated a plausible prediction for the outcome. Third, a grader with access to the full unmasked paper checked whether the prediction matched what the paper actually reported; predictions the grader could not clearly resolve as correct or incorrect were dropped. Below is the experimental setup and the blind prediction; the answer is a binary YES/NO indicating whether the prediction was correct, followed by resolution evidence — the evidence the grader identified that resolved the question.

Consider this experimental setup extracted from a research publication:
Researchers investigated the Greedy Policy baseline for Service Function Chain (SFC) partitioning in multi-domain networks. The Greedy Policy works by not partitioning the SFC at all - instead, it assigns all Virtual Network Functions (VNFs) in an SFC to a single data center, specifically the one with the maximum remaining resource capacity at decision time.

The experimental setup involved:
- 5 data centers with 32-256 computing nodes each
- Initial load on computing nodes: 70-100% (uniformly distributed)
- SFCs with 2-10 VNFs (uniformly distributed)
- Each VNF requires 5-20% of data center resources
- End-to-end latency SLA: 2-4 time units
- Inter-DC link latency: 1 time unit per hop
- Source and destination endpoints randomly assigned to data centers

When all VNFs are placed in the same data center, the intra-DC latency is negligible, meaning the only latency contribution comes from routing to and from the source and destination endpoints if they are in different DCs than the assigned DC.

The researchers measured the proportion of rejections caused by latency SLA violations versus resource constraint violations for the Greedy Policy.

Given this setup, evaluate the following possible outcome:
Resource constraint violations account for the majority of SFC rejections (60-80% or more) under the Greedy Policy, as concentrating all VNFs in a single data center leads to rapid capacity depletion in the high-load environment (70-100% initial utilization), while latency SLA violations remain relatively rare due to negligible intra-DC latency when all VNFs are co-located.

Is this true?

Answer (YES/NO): NO